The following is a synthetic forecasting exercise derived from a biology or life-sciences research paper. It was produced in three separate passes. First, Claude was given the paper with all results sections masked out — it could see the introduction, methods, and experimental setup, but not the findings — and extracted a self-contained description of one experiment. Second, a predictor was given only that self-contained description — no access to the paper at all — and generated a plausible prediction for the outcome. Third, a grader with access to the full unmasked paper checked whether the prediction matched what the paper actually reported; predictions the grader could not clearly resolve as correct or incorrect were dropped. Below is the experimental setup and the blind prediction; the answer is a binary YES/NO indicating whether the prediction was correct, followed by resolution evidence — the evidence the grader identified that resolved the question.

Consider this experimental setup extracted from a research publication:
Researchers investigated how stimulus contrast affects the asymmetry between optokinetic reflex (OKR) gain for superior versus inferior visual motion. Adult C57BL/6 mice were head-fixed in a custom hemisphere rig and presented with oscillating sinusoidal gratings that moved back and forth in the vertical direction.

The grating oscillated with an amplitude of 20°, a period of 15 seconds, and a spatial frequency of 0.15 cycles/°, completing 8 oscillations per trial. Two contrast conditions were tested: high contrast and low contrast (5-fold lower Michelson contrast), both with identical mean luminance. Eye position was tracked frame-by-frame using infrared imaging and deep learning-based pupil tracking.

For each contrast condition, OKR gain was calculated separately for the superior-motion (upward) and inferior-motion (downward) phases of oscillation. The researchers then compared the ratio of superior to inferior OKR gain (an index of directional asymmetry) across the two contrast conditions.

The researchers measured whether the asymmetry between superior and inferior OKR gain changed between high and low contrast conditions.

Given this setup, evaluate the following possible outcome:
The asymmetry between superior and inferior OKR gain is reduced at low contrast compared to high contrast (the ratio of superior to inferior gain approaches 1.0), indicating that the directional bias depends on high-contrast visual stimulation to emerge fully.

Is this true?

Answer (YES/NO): YES